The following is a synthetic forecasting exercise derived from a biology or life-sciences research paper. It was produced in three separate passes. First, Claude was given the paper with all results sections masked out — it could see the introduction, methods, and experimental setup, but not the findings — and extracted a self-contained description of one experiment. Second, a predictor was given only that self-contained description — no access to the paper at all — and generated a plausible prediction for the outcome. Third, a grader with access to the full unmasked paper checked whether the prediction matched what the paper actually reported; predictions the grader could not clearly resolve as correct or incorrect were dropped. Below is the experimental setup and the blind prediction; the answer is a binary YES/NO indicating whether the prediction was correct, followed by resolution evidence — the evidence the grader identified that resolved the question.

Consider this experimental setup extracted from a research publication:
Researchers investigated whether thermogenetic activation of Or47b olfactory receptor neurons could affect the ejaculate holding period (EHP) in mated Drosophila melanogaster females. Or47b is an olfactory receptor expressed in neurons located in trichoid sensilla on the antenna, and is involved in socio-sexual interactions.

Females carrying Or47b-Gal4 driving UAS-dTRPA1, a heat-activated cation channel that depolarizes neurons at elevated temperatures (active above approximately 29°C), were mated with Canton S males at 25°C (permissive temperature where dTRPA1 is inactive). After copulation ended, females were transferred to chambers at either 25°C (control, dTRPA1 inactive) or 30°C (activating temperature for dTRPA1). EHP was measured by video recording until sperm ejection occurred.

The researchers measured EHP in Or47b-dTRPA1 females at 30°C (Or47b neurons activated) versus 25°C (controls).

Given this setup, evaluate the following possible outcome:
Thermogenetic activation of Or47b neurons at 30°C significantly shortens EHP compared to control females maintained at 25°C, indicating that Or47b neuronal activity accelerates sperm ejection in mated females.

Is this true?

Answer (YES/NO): YES